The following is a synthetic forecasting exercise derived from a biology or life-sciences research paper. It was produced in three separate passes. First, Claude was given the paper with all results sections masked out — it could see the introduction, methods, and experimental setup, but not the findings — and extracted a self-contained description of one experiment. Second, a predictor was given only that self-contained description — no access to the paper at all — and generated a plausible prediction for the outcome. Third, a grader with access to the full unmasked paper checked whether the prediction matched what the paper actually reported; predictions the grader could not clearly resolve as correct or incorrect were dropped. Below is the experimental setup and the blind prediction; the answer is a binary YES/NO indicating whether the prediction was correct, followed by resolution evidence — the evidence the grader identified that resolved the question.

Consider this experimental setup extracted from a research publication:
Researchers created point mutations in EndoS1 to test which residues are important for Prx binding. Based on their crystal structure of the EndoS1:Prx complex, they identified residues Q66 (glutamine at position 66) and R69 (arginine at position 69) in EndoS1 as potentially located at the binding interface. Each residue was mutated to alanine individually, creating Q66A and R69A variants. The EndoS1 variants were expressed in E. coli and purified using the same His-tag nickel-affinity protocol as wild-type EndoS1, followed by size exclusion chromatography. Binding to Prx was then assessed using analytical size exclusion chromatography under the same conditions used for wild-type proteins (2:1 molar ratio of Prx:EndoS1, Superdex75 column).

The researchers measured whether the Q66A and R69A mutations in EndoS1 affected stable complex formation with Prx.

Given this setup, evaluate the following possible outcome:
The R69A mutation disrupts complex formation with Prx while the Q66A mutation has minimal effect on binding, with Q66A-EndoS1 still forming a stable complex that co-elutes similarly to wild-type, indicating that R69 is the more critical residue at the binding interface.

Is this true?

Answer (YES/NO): YES